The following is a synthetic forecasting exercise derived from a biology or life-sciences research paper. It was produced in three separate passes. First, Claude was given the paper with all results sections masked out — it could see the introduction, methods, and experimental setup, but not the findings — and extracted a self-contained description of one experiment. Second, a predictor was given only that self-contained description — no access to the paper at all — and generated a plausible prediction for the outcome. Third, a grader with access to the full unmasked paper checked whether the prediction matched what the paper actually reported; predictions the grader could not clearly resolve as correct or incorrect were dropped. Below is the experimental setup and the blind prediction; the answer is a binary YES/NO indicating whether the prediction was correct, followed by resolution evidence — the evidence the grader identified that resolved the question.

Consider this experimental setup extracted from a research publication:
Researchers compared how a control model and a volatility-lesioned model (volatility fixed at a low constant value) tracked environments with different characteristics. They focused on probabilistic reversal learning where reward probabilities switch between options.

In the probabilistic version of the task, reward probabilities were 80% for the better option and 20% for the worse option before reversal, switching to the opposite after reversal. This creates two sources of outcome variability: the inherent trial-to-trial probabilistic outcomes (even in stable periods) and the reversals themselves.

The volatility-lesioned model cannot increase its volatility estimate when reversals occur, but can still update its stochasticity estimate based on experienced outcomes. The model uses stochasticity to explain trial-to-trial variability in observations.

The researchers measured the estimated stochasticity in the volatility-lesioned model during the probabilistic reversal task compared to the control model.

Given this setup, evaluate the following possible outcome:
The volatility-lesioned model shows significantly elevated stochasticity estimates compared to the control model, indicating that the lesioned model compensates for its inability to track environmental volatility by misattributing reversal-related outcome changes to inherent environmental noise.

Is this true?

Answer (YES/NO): YES